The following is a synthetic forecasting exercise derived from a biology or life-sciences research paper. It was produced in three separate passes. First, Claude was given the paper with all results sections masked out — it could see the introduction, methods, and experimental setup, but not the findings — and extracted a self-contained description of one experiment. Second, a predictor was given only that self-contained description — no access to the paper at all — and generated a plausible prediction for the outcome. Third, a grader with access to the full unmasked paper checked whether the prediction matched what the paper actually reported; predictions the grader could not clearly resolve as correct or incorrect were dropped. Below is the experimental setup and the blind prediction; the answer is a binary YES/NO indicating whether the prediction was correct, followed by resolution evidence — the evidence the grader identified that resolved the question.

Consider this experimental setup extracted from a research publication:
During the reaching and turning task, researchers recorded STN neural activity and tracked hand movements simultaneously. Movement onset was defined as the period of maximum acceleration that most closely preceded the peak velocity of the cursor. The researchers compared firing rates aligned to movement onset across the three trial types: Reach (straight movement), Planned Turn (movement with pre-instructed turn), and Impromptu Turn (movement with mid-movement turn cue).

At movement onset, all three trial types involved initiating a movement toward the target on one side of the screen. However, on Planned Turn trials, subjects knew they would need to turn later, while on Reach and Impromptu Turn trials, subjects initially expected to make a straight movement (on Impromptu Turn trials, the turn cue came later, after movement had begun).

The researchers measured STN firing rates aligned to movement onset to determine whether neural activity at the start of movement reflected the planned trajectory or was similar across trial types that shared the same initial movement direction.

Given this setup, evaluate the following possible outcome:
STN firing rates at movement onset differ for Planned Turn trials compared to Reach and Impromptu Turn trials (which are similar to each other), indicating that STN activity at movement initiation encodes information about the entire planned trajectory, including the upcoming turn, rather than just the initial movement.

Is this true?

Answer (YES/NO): YES